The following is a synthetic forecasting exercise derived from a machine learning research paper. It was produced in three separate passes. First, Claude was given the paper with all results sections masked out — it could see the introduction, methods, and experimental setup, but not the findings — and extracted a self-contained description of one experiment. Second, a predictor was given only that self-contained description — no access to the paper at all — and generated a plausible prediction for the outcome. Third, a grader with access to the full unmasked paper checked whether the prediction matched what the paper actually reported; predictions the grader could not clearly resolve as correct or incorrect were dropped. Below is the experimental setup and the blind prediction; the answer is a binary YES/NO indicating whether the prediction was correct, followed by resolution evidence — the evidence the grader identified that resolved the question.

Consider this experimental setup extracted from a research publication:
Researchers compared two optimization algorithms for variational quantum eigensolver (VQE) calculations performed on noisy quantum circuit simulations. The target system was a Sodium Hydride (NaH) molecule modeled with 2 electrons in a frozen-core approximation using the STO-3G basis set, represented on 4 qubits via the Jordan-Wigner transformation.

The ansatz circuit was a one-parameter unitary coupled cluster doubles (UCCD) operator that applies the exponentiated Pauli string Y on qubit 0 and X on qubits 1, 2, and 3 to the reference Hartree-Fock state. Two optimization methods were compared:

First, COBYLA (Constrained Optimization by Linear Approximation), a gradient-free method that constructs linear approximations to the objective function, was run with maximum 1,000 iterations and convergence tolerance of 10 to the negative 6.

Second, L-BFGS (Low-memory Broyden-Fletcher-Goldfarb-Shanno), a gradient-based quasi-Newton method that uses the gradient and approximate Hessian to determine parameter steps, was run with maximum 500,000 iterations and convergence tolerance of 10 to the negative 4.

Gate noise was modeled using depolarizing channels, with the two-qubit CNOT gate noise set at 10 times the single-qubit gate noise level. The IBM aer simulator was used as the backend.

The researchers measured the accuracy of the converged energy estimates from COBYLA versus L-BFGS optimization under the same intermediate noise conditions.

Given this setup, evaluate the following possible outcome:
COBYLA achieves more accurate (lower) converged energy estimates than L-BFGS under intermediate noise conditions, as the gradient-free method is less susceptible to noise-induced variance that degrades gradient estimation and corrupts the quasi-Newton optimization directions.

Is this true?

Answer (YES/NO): NO